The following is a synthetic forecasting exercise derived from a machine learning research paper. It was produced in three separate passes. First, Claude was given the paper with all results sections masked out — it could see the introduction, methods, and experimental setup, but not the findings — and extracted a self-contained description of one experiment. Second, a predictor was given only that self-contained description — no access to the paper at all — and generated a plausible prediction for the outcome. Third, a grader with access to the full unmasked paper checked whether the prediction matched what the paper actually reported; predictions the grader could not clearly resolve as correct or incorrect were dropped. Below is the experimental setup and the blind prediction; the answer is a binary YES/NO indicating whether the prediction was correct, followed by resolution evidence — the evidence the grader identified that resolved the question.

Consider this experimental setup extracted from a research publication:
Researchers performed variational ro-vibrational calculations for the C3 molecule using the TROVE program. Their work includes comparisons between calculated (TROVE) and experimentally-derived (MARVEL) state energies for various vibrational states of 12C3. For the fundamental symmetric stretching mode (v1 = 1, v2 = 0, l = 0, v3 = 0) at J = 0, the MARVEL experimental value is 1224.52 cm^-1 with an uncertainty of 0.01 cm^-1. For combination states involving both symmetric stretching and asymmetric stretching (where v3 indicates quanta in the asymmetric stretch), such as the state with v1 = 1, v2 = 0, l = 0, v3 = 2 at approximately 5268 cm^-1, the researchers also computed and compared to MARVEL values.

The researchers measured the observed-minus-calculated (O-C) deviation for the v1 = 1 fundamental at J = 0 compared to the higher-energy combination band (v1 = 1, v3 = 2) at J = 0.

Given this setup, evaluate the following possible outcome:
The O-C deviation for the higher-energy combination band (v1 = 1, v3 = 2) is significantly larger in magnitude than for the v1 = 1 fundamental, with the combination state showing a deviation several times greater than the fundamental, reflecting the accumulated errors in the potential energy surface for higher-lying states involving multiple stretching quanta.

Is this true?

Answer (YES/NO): NO